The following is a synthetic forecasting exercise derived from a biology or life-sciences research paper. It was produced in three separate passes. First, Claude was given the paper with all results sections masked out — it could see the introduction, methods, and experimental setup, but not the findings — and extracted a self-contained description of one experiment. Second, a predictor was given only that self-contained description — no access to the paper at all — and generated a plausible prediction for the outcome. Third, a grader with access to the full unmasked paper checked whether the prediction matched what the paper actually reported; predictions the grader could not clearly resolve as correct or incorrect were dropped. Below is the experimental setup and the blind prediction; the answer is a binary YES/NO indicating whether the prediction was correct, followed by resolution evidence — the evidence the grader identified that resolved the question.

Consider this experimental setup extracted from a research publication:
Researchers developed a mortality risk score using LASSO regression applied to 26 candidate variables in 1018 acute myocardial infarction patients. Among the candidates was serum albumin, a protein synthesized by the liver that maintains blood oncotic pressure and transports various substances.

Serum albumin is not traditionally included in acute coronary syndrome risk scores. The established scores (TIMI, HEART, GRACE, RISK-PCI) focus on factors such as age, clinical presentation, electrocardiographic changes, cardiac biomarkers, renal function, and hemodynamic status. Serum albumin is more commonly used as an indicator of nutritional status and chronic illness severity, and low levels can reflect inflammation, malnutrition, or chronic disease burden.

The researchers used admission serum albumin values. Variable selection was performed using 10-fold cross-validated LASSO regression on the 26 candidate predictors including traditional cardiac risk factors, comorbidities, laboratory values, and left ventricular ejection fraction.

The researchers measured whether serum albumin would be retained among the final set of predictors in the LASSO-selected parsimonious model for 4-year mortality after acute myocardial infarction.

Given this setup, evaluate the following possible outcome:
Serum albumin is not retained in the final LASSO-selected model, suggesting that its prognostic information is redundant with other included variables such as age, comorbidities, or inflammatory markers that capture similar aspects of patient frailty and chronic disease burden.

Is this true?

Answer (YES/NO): NO